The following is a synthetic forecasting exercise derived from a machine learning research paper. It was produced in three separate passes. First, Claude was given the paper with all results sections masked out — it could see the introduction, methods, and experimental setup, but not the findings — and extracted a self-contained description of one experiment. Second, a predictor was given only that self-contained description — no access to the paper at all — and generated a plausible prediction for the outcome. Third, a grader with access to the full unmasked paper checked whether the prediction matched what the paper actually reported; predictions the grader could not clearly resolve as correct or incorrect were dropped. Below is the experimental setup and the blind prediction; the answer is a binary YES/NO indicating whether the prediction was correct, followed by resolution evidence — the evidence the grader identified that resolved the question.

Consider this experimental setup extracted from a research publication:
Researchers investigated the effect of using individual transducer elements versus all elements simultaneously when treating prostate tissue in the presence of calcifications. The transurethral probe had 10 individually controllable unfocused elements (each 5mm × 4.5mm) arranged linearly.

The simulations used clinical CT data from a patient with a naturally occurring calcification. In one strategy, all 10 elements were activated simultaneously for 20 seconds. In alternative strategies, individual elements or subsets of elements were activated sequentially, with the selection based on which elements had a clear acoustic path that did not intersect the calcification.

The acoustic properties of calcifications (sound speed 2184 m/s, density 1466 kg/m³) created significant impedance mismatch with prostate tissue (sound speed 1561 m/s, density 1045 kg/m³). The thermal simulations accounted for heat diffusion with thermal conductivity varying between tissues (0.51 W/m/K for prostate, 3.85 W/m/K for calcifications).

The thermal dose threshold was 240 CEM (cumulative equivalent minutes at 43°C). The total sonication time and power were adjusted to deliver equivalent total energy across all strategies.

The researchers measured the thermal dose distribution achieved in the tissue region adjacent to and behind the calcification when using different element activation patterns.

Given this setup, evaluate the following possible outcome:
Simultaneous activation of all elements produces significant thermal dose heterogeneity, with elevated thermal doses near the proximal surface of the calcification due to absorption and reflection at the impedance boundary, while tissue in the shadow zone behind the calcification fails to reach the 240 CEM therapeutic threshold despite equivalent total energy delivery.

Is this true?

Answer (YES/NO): YES